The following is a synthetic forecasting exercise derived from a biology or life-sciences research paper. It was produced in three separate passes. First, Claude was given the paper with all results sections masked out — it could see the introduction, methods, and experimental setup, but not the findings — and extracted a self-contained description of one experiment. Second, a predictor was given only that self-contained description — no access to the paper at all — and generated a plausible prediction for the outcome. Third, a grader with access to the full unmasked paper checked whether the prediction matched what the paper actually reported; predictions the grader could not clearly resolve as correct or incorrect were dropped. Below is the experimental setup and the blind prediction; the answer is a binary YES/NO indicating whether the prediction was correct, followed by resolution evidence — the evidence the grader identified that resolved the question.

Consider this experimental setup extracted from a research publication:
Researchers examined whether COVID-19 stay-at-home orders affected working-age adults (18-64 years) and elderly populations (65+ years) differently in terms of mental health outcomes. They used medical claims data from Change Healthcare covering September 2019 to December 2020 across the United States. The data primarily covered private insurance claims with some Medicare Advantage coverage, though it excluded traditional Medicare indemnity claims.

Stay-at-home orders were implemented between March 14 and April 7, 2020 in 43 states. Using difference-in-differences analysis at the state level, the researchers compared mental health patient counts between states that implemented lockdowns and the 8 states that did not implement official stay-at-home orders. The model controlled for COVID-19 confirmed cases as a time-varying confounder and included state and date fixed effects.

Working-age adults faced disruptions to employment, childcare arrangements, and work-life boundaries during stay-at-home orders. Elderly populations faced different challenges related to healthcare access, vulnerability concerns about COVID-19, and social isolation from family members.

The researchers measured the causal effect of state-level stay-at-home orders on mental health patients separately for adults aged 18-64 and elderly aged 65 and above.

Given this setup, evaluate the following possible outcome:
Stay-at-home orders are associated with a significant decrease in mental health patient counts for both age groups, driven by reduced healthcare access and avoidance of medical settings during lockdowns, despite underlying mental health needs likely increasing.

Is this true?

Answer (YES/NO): NO